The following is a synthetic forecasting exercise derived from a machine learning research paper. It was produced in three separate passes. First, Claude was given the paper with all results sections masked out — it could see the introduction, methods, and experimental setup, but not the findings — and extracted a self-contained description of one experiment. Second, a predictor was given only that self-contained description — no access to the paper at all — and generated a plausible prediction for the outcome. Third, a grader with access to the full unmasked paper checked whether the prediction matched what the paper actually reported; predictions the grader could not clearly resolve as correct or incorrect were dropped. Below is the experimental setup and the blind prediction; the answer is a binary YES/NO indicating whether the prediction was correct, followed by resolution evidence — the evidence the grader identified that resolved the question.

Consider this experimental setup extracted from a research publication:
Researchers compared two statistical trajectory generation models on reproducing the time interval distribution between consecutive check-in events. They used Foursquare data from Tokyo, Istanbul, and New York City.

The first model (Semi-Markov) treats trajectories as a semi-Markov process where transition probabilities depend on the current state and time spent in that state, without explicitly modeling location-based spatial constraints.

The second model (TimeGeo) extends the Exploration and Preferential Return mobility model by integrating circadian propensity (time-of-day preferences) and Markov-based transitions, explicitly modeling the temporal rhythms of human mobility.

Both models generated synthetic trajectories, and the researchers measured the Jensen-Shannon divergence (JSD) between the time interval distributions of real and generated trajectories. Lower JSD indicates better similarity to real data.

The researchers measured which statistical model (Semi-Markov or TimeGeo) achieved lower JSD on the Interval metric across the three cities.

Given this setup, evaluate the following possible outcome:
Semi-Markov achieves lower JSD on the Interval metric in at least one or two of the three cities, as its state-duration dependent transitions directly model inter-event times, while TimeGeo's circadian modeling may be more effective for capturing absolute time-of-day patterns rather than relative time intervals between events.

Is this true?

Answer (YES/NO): NO